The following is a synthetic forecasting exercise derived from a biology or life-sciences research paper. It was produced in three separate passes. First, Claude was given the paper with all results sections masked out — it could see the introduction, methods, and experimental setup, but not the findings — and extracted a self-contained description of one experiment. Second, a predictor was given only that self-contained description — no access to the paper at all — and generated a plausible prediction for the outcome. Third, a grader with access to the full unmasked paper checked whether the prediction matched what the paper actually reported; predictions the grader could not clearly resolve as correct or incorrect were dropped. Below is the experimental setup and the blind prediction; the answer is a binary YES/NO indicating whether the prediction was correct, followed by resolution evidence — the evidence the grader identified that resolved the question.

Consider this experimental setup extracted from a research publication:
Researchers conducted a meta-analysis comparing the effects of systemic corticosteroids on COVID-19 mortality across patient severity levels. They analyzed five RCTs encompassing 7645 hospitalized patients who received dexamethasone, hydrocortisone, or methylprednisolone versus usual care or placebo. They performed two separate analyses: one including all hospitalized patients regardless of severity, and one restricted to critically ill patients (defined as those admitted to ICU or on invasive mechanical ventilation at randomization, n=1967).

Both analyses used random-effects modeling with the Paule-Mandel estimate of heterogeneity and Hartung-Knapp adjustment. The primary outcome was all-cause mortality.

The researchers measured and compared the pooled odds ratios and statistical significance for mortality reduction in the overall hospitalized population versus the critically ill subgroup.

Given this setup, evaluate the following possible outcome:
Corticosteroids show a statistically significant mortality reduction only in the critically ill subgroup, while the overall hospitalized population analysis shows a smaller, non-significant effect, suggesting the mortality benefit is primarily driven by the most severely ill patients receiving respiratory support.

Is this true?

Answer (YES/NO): YES